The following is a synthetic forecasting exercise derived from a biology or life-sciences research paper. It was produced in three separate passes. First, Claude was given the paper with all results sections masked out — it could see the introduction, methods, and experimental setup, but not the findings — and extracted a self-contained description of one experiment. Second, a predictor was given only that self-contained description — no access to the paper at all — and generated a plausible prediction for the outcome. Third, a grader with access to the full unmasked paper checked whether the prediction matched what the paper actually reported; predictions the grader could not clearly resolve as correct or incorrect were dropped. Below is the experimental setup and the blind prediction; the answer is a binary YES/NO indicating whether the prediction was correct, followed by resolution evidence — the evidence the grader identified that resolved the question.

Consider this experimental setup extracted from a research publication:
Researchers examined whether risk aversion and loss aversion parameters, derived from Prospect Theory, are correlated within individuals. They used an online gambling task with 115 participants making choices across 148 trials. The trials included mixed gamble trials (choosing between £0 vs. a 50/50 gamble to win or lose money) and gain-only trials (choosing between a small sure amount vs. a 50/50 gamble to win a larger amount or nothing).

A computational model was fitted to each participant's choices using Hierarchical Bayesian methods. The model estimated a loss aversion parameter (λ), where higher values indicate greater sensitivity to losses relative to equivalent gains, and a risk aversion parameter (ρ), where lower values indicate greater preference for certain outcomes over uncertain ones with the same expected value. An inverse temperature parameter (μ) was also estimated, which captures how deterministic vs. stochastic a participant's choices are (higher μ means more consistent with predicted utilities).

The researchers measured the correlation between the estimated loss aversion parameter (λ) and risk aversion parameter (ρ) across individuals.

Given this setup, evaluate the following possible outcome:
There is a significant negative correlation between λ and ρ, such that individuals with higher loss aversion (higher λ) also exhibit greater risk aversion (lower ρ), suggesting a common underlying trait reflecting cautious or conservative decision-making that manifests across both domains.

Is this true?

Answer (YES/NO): NO